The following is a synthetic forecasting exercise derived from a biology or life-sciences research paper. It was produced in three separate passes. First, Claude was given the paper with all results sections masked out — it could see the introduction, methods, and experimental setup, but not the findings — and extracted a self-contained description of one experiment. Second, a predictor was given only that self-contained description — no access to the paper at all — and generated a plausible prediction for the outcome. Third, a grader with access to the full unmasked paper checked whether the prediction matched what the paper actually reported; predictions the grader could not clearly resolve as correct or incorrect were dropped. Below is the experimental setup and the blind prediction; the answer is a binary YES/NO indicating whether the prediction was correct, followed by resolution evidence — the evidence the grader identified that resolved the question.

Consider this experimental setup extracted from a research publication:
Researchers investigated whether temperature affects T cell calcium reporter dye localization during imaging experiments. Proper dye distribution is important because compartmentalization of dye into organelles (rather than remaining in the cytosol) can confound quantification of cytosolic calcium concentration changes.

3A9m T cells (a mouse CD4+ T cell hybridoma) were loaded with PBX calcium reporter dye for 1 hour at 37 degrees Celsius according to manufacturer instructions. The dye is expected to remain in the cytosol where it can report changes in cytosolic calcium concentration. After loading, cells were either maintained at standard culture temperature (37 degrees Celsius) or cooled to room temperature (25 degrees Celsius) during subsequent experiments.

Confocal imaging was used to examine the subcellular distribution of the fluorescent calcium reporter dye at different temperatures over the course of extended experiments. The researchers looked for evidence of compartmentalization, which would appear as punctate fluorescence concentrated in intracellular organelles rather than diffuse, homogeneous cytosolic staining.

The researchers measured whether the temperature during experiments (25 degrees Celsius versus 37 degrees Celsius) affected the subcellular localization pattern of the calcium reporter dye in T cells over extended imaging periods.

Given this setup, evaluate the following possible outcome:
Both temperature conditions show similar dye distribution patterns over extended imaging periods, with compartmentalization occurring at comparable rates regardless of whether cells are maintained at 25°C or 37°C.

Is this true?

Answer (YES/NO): NO